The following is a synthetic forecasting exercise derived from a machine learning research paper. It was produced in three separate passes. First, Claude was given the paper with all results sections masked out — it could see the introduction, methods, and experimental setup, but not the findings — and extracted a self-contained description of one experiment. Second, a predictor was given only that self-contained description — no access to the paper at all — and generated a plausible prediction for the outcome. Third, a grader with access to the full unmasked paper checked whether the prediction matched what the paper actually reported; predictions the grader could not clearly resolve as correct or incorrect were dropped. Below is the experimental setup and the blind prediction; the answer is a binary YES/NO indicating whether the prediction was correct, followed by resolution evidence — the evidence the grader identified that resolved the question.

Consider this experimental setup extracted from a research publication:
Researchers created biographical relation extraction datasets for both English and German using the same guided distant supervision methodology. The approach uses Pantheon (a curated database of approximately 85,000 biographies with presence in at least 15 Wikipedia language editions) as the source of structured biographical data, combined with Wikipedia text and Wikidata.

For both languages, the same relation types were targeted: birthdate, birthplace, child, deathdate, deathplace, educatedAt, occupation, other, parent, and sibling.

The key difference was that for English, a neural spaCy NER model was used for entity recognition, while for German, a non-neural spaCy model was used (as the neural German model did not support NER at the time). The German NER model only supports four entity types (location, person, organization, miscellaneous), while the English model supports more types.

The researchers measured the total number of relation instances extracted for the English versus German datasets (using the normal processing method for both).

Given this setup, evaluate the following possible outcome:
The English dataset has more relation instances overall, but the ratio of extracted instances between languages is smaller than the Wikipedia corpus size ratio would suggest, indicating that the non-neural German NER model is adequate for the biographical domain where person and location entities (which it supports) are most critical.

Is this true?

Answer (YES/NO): NO